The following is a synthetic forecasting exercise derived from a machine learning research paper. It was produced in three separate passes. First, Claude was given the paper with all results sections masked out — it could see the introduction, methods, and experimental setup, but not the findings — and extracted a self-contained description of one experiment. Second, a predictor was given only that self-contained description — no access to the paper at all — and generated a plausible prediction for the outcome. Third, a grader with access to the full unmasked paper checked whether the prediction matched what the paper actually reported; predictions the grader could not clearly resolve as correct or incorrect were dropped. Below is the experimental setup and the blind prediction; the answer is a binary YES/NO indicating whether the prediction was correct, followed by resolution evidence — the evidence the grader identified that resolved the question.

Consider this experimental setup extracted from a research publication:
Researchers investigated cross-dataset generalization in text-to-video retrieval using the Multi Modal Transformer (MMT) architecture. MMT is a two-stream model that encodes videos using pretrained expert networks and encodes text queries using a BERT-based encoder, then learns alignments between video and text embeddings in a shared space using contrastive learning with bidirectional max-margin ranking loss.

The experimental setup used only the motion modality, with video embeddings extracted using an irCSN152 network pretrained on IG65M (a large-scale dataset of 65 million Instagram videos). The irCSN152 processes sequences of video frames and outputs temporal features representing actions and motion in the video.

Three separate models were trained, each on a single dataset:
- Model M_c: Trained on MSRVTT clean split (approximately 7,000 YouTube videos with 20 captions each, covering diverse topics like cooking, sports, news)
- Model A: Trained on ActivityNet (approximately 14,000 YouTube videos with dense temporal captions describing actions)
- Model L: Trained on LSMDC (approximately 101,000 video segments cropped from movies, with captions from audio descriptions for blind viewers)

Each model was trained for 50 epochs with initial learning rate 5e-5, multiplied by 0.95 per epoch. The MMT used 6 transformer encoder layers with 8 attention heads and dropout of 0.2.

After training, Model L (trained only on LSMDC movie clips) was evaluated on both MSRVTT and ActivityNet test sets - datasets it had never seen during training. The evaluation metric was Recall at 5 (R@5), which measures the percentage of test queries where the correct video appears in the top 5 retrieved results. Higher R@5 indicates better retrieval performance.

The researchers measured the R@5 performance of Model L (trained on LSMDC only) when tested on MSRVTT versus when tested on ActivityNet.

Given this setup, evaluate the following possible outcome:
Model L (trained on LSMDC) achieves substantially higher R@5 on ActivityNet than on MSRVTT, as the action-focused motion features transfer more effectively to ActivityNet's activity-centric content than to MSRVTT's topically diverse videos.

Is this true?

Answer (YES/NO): NO